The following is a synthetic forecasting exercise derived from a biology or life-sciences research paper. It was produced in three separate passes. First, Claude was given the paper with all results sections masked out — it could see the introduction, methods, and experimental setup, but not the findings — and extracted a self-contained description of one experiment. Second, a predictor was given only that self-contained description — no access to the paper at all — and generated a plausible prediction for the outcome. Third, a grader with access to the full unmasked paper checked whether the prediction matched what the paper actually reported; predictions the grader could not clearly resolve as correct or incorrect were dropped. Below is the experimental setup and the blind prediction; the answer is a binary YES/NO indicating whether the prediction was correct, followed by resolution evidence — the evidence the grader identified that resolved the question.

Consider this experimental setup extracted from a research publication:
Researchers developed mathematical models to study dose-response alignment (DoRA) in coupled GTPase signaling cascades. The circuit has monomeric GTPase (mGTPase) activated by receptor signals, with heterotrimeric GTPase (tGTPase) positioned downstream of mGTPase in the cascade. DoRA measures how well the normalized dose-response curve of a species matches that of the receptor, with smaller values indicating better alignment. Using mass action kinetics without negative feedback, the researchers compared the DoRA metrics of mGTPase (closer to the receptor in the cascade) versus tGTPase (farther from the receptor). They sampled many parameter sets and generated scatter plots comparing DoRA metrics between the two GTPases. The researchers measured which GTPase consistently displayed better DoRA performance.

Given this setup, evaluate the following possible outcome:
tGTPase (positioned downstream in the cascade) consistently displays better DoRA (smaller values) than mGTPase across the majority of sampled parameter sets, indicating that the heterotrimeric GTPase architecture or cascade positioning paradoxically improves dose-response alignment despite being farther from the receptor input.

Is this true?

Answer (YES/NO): NO